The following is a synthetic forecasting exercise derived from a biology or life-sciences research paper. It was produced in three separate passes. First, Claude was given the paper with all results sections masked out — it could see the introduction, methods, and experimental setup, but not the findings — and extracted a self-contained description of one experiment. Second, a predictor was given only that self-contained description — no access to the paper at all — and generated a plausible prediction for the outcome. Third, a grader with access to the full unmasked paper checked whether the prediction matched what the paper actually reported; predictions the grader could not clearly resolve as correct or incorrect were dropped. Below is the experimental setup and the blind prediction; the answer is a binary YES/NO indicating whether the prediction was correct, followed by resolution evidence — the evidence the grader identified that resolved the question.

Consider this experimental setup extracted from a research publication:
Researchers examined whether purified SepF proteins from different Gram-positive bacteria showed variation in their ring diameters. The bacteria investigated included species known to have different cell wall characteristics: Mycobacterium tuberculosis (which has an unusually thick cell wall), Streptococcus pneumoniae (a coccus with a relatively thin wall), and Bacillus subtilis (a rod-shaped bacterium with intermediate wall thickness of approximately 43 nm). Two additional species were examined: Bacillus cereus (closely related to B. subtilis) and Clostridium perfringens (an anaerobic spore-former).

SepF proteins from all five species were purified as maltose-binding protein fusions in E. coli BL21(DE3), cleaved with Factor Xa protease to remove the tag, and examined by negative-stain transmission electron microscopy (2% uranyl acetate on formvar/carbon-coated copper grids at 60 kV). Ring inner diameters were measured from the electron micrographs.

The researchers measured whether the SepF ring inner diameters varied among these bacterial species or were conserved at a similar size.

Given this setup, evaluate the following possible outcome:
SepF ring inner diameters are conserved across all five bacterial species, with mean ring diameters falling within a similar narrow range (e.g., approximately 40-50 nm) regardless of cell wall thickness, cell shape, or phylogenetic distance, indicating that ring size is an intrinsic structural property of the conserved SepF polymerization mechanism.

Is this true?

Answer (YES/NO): NO